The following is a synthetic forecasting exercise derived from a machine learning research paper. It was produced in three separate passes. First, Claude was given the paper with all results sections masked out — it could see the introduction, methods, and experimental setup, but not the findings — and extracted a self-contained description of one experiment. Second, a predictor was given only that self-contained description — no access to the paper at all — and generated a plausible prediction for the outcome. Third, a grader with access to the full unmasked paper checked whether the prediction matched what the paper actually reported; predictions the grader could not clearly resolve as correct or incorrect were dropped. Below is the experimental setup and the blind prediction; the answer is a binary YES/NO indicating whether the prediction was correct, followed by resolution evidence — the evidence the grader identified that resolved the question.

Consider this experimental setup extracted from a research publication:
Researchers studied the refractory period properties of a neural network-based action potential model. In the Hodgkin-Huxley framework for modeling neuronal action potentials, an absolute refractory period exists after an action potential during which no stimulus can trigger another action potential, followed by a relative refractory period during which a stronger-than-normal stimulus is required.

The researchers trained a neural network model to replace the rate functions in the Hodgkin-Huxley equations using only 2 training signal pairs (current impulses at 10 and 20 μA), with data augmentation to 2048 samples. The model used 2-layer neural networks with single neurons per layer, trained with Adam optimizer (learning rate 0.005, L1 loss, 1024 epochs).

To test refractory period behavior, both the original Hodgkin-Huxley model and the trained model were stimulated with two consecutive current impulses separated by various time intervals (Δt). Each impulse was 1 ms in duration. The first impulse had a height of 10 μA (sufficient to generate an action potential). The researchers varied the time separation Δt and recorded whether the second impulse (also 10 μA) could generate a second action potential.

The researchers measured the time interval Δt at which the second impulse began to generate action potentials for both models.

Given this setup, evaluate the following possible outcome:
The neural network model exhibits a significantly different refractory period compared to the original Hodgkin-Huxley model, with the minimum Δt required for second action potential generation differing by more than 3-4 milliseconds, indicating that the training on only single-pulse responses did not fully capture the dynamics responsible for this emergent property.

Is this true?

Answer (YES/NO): NO